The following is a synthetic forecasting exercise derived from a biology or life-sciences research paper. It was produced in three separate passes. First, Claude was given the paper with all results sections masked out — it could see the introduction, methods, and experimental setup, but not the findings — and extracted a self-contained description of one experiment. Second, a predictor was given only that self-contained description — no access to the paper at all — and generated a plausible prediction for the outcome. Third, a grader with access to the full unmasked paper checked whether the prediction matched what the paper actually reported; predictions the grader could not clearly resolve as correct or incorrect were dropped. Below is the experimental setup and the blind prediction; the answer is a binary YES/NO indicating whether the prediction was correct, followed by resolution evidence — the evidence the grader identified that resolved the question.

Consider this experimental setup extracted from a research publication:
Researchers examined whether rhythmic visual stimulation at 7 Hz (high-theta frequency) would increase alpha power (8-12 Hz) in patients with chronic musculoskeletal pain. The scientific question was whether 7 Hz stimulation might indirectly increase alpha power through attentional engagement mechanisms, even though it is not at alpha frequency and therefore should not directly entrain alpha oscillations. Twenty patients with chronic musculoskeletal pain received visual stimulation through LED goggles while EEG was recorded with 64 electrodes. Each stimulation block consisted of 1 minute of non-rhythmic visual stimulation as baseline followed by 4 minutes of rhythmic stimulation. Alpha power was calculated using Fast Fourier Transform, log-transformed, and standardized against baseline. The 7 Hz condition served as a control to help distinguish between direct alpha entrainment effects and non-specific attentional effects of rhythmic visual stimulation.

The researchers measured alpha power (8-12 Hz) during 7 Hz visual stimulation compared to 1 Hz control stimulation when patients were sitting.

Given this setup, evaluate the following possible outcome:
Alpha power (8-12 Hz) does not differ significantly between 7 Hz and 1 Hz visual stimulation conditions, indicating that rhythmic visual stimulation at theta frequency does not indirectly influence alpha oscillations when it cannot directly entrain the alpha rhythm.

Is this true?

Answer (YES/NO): NO